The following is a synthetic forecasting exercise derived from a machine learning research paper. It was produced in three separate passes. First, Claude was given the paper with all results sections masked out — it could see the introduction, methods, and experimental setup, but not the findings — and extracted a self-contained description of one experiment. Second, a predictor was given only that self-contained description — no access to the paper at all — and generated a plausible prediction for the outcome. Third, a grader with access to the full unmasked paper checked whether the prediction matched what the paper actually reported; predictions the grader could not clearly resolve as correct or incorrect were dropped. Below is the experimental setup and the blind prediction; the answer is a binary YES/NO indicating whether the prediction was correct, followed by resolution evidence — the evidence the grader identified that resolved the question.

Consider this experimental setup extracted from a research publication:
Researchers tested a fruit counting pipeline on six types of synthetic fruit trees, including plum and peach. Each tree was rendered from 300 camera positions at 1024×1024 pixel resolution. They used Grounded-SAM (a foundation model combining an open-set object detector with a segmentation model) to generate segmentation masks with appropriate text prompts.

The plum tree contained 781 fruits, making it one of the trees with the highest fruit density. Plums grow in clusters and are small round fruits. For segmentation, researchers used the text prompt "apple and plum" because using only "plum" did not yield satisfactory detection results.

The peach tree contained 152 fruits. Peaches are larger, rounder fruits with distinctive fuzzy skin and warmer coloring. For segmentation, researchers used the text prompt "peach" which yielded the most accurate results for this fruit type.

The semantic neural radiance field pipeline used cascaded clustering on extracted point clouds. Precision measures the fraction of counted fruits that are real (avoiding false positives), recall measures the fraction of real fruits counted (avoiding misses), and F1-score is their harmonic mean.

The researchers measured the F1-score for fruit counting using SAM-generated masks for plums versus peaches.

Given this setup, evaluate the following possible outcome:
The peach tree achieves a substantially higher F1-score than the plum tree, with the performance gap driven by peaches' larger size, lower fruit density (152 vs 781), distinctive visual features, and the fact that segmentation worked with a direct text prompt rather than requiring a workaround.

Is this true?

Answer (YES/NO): YES